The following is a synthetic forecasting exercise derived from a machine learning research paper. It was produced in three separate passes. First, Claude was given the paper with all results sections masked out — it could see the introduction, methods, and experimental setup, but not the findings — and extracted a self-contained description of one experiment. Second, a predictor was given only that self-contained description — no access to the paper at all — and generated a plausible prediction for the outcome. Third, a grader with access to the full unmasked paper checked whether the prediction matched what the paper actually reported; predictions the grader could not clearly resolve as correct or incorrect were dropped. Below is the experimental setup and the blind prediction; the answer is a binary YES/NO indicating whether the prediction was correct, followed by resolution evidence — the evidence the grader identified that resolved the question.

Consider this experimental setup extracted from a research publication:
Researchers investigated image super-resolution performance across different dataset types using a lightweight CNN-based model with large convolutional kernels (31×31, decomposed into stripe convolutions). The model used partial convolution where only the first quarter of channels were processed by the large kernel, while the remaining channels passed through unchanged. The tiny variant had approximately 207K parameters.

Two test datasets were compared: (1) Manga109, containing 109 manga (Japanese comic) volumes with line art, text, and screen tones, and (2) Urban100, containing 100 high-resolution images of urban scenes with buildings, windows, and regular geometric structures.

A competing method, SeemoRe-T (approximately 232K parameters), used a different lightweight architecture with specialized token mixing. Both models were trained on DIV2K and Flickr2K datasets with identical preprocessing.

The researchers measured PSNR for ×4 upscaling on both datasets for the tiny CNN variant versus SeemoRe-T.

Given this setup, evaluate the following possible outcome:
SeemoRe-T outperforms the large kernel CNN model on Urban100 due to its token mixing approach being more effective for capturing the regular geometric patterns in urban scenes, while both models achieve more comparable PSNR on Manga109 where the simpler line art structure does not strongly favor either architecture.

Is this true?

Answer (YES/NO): NO